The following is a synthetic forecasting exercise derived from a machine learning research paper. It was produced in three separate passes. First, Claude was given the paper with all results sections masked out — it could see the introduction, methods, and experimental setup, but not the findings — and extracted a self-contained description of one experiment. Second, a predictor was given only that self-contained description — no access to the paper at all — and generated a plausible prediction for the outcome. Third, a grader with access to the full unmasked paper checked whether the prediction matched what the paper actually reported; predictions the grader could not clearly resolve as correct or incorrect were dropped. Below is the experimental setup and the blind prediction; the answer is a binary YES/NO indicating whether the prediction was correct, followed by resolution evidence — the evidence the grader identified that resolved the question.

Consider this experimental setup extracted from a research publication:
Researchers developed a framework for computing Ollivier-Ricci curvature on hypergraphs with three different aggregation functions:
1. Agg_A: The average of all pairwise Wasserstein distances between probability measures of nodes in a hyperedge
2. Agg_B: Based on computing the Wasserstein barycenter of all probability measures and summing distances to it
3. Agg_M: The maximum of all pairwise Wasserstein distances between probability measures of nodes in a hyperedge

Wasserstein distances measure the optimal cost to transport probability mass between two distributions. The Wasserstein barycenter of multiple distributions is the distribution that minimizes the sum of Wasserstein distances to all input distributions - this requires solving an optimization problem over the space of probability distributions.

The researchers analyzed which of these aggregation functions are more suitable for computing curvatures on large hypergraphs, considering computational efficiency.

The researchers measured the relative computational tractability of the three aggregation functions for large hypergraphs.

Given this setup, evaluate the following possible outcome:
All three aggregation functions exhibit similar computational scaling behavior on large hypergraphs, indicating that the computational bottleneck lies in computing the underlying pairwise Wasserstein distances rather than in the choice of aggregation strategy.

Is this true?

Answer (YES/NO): NO